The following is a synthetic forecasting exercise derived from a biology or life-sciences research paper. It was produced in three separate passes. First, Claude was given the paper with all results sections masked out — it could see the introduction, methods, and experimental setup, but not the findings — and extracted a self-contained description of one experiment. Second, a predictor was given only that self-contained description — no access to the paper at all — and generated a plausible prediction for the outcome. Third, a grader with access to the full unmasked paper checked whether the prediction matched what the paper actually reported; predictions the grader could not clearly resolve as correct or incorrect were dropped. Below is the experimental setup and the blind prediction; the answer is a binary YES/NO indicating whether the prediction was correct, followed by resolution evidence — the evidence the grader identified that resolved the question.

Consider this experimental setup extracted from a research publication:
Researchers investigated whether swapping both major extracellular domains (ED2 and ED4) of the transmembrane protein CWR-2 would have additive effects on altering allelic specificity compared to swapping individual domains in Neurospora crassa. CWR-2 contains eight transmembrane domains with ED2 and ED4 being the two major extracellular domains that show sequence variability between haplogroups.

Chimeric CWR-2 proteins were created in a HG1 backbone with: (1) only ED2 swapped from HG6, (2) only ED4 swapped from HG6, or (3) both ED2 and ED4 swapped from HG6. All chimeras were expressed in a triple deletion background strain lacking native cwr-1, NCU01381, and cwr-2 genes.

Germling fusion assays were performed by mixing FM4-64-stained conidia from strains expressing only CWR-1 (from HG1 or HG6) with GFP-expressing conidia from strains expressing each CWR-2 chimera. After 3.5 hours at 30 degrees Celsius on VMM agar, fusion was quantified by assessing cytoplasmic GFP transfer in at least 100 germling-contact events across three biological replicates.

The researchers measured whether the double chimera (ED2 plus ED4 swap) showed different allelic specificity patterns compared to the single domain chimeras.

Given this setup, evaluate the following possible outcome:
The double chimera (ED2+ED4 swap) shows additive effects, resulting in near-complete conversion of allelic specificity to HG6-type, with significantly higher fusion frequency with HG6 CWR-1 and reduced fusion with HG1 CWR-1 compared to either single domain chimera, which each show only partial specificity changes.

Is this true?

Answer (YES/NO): NO